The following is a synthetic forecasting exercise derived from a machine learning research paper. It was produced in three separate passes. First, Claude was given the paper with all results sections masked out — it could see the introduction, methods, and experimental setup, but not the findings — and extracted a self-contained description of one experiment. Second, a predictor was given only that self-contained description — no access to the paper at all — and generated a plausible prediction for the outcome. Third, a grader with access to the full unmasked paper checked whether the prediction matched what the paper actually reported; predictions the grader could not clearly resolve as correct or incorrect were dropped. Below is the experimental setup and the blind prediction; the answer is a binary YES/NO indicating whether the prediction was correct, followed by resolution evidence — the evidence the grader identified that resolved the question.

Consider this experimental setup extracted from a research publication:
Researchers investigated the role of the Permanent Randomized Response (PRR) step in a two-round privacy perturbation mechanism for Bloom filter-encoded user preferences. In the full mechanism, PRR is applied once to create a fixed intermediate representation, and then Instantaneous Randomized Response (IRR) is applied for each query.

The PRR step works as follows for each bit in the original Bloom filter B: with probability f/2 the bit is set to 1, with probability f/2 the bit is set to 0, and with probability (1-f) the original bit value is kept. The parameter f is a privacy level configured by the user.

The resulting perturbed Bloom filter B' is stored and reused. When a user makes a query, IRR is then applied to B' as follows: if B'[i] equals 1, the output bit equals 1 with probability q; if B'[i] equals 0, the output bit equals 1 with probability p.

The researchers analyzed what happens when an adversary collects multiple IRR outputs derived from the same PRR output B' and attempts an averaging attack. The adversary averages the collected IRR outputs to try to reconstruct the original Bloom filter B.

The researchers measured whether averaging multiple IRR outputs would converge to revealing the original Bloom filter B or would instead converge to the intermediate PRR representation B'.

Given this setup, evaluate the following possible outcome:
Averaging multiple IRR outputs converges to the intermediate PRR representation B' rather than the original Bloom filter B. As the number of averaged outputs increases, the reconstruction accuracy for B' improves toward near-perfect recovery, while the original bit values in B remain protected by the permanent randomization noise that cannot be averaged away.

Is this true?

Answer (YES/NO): YES